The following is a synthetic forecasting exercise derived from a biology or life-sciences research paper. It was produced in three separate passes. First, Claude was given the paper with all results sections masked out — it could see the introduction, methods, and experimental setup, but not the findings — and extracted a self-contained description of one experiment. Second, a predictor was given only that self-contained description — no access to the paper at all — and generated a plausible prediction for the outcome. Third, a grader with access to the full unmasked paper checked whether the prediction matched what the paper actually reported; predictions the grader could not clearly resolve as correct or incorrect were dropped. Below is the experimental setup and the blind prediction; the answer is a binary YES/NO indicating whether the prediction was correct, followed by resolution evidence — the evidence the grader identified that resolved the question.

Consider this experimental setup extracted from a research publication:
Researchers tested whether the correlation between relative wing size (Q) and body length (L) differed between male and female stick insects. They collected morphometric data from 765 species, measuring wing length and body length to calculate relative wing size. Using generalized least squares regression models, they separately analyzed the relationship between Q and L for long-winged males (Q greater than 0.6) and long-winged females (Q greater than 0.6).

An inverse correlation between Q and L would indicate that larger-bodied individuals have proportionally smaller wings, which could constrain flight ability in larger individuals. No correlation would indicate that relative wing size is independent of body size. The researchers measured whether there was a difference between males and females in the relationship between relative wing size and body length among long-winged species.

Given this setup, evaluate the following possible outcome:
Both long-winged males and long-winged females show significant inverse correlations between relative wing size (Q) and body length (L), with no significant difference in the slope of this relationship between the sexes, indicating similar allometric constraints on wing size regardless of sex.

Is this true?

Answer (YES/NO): NO